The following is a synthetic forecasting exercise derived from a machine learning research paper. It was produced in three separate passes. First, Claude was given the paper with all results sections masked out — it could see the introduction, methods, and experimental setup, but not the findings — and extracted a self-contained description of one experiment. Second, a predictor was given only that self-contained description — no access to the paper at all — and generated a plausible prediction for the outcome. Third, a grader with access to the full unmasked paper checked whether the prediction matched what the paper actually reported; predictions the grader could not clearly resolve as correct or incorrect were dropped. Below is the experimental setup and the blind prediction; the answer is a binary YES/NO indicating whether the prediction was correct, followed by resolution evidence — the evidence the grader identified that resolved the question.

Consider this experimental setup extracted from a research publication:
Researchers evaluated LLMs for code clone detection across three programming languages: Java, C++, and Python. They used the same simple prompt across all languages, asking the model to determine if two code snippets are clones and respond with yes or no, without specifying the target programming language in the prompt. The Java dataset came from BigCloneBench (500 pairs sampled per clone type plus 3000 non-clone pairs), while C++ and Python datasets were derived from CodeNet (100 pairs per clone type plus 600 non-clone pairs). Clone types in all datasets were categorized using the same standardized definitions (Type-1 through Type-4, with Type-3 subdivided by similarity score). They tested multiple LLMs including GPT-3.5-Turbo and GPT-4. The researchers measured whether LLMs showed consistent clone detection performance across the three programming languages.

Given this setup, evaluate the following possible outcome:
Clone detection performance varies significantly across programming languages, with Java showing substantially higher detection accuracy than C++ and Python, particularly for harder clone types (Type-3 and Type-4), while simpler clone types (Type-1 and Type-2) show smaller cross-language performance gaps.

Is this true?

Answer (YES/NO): NO